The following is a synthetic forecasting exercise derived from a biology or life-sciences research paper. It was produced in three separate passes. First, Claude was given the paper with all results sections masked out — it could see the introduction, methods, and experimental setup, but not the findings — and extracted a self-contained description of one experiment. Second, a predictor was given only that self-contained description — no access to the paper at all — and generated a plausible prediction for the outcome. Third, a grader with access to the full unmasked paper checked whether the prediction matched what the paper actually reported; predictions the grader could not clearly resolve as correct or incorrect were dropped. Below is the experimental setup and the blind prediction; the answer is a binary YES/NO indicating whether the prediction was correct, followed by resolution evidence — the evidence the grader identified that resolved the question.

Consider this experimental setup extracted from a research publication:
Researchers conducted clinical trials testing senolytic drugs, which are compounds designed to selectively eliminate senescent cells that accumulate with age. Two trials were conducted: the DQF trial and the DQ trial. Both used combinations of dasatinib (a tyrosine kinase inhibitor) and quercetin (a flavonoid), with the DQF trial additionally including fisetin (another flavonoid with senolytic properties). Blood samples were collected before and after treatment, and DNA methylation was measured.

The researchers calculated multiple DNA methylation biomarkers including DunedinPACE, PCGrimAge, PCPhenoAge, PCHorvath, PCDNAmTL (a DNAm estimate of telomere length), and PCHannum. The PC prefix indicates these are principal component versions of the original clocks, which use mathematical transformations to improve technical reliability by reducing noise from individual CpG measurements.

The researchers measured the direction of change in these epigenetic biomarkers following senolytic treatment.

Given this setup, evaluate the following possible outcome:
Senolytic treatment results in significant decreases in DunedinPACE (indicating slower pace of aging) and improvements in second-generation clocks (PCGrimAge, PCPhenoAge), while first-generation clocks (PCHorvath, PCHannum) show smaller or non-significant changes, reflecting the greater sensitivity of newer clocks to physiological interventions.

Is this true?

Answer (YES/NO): NO